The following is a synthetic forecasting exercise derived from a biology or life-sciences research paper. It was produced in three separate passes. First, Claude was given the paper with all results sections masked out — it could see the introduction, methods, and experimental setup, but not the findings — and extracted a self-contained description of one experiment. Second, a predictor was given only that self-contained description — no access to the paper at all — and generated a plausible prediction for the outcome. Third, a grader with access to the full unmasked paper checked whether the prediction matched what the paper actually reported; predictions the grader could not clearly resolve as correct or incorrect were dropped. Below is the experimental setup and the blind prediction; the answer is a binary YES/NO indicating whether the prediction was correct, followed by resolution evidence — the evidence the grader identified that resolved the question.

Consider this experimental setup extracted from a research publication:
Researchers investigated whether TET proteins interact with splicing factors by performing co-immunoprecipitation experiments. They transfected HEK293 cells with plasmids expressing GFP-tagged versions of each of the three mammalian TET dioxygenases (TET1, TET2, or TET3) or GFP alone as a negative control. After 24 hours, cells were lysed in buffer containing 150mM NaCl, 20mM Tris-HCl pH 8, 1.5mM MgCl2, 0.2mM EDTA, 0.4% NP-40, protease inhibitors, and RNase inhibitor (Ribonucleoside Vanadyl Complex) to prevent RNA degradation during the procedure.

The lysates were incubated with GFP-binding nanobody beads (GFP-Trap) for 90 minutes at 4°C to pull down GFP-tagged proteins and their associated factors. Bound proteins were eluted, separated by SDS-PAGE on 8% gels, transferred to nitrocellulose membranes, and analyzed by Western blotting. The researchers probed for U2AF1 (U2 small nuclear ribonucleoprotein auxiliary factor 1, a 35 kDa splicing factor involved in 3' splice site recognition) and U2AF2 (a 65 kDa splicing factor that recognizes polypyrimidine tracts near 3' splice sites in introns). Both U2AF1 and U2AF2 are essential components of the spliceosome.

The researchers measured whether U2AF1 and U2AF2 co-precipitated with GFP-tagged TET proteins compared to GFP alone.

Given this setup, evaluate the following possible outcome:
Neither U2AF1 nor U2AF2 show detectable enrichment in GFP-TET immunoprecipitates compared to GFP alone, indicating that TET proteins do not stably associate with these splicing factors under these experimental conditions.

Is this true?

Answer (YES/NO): NO